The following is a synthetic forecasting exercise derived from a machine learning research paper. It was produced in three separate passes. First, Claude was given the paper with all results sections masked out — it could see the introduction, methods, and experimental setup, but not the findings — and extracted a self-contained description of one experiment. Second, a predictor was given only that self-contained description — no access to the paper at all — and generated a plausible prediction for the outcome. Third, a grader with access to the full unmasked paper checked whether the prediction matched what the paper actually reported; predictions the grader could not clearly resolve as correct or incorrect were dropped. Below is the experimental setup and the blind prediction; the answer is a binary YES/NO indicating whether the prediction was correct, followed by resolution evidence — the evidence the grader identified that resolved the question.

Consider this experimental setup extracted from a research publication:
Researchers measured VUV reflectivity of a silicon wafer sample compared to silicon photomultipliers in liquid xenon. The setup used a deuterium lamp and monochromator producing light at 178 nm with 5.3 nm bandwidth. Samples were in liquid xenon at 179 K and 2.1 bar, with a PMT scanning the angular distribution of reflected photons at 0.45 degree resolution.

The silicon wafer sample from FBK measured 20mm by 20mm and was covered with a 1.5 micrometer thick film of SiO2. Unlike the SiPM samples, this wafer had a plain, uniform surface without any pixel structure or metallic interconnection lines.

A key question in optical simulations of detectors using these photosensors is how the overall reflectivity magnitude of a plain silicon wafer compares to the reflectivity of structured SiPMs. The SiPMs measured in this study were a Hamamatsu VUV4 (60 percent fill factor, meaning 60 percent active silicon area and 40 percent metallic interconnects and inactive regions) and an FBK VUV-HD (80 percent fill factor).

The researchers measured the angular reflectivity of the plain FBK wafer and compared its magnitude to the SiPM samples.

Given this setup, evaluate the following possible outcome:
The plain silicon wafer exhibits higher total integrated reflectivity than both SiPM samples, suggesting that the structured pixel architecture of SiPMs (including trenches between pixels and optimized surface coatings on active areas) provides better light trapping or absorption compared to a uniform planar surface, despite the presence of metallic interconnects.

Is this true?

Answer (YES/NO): YES